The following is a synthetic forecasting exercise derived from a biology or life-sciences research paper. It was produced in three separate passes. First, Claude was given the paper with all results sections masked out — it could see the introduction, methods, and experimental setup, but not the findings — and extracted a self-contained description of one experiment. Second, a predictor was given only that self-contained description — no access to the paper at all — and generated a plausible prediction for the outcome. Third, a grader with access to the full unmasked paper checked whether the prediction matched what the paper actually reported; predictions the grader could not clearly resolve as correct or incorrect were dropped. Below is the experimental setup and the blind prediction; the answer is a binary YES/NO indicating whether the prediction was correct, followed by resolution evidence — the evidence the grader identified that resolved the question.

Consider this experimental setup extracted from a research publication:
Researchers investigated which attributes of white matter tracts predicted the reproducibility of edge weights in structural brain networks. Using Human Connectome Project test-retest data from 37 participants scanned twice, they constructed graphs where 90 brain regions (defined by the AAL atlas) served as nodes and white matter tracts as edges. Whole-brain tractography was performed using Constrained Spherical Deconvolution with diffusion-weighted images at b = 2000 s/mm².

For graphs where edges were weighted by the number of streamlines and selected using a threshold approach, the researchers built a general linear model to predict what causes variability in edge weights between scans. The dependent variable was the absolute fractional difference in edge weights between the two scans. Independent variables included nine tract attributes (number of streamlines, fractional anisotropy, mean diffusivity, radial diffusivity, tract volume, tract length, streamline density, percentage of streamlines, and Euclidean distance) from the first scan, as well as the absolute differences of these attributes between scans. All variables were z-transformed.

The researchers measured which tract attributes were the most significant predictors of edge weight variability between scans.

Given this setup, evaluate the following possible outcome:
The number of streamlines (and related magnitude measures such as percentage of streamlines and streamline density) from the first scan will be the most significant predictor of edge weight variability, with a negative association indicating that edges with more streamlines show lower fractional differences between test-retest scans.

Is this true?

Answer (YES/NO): NO